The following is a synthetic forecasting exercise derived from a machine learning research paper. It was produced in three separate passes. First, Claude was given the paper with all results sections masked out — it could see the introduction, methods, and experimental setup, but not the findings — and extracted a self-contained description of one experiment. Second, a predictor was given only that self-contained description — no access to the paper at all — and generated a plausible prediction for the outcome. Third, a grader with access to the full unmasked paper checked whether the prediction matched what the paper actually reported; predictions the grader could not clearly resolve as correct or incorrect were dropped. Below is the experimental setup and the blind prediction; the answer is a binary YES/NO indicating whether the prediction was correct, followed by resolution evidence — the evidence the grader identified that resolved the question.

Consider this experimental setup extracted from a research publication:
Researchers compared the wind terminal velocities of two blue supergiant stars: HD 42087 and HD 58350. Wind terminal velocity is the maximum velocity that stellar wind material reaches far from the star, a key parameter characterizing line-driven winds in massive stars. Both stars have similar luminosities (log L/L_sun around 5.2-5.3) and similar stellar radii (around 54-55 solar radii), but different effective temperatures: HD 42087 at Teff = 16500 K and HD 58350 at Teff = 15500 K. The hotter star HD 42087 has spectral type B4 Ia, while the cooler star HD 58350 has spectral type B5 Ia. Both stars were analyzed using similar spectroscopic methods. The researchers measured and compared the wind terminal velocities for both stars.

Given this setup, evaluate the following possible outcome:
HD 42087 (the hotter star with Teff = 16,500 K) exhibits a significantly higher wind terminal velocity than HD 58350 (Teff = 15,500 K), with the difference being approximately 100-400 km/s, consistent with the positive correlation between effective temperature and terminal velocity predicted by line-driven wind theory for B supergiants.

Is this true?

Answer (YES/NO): NO